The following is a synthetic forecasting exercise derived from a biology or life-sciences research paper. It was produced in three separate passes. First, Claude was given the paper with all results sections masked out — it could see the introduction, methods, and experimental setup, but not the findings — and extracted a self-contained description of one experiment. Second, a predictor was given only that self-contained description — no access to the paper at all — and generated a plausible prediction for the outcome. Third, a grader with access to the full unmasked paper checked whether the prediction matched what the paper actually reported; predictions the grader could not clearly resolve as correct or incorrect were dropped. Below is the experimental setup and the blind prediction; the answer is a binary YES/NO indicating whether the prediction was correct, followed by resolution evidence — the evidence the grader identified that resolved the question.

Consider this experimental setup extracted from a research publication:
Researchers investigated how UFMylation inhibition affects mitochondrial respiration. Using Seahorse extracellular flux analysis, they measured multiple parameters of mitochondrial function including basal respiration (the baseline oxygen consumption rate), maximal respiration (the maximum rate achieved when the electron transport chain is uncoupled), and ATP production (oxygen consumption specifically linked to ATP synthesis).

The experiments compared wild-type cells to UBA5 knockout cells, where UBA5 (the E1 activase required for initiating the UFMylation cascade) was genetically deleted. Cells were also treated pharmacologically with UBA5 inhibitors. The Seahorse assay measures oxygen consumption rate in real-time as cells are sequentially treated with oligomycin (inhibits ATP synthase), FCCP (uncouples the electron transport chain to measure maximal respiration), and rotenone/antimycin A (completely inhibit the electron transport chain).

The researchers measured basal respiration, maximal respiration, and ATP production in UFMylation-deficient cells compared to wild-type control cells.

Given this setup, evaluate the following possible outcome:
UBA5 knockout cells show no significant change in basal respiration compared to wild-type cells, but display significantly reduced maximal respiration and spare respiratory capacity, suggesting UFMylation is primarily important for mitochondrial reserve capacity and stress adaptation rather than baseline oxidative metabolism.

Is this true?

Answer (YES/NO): NO